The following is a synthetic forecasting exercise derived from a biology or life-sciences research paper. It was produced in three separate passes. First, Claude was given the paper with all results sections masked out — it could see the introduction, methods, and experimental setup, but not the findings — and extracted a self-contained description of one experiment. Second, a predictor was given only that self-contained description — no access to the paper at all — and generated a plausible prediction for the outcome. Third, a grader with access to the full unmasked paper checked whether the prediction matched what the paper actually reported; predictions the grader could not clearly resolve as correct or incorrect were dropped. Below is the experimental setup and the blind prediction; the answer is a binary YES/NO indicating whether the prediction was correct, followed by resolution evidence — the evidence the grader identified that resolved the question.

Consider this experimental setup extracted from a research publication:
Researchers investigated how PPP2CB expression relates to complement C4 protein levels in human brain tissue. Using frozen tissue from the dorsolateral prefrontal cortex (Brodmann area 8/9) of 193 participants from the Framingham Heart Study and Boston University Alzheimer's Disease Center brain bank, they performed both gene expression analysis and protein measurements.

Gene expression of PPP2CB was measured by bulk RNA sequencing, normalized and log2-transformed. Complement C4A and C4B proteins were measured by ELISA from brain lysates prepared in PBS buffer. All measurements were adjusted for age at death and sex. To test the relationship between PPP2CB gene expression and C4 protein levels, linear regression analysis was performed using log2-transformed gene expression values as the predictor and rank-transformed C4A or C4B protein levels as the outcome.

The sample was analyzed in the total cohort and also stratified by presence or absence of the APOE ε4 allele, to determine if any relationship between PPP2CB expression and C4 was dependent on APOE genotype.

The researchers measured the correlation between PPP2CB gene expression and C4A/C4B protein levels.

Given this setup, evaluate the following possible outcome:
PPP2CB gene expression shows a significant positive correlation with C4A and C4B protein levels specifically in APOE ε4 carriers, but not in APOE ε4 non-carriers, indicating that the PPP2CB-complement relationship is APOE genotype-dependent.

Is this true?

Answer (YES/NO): NO